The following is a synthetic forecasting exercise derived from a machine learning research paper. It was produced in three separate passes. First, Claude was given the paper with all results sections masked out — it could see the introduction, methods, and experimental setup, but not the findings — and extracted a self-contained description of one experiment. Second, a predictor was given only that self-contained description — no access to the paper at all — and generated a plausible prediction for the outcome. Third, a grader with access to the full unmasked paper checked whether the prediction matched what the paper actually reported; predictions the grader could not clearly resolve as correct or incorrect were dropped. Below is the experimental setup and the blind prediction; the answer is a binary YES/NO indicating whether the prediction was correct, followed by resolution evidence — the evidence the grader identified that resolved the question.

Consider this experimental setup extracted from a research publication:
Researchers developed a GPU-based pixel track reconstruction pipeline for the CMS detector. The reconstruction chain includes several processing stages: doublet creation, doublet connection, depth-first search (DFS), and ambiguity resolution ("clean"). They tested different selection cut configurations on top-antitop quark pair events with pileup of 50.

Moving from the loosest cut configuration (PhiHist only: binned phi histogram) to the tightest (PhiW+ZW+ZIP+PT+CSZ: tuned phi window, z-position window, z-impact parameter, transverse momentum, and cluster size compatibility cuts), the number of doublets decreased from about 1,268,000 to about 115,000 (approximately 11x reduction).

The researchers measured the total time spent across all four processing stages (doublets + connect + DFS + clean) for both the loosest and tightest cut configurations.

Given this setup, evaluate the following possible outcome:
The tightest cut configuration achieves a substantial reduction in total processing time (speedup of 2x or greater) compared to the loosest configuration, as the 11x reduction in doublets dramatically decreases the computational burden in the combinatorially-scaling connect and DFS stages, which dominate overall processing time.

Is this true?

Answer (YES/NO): YES